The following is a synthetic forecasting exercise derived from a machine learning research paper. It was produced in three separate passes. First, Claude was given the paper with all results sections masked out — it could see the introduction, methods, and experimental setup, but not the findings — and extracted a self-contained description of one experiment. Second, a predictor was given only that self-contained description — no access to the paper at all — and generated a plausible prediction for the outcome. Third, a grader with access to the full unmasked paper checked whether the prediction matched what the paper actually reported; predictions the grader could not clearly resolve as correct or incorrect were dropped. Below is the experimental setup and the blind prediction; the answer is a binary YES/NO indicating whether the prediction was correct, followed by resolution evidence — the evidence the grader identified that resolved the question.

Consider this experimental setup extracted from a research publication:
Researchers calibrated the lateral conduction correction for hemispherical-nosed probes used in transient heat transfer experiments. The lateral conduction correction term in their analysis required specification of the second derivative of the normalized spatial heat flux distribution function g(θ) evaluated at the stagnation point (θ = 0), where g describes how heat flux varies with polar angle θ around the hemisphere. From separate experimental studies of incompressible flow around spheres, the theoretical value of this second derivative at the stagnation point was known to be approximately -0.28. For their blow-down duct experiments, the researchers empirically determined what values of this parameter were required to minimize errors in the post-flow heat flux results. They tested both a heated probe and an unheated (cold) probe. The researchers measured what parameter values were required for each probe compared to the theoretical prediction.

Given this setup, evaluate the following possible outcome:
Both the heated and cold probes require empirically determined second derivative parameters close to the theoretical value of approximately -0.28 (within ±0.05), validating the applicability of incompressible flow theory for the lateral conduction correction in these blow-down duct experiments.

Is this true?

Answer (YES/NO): NO